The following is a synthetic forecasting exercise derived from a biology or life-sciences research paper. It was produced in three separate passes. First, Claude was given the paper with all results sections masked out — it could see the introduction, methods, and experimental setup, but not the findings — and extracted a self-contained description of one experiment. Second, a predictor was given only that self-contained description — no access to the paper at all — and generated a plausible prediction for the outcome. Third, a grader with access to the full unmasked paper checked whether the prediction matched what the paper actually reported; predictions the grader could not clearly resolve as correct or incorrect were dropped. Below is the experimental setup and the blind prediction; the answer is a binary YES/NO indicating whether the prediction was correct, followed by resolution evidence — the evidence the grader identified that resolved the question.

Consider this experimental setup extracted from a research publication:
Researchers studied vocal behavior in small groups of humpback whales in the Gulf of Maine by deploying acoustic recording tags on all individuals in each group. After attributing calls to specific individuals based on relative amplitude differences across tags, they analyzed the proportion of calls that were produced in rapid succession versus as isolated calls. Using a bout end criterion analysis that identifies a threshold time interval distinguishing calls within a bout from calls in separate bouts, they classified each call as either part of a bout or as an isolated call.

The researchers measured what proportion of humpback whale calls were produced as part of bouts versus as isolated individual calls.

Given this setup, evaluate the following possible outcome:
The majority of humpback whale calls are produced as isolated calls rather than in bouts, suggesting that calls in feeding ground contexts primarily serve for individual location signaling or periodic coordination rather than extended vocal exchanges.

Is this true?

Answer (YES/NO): NO